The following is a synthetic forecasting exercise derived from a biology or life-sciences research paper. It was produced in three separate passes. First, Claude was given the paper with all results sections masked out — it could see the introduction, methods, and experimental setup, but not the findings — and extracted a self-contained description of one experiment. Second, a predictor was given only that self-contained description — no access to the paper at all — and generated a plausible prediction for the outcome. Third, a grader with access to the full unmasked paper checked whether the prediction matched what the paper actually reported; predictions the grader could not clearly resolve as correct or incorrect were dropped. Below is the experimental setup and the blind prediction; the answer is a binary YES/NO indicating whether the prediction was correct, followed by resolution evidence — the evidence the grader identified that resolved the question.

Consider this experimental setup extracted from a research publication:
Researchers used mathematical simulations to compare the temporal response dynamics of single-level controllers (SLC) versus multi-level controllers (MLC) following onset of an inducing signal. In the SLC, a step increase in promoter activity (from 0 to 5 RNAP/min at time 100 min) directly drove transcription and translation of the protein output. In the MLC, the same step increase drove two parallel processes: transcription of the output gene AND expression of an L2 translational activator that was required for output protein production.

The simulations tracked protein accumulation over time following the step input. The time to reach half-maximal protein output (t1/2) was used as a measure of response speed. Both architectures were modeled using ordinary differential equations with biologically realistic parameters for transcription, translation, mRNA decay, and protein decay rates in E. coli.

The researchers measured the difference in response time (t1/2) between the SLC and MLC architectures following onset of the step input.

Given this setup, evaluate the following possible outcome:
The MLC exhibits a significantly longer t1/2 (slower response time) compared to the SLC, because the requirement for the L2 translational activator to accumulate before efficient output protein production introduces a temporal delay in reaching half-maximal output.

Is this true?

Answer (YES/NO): NO